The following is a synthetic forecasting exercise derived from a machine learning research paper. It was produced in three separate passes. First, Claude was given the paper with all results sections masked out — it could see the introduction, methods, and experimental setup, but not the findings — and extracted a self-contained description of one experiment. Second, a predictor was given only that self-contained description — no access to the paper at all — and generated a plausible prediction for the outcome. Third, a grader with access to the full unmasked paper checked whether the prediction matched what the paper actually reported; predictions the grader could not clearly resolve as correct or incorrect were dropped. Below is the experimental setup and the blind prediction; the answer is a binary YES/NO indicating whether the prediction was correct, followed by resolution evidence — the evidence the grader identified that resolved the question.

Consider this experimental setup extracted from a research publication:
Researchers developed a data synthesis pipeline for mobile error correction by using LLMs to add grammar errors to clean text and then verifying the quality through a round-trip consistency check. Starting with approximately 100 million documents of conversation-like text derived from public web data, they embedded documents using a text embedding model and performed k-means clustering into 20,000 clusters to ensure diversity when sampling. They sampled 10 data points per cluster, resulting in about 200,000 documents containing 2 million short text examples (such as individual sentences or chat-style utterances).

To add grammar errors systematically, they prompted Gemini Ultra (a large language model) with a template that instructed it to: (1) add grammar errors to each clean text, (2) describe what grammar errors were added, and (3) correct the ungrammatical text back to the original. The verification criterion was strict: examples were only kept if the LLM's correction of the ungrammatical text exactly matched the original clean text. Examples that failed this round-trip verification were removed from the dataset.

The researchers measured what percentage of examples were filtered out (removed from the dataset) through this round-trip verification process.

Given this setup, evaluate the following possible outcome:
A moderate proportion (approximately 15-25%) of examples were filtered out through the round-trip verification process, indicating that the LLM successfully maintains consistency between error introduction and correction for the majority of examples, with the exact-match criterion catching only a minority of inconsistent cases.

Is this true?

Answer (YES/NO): NO